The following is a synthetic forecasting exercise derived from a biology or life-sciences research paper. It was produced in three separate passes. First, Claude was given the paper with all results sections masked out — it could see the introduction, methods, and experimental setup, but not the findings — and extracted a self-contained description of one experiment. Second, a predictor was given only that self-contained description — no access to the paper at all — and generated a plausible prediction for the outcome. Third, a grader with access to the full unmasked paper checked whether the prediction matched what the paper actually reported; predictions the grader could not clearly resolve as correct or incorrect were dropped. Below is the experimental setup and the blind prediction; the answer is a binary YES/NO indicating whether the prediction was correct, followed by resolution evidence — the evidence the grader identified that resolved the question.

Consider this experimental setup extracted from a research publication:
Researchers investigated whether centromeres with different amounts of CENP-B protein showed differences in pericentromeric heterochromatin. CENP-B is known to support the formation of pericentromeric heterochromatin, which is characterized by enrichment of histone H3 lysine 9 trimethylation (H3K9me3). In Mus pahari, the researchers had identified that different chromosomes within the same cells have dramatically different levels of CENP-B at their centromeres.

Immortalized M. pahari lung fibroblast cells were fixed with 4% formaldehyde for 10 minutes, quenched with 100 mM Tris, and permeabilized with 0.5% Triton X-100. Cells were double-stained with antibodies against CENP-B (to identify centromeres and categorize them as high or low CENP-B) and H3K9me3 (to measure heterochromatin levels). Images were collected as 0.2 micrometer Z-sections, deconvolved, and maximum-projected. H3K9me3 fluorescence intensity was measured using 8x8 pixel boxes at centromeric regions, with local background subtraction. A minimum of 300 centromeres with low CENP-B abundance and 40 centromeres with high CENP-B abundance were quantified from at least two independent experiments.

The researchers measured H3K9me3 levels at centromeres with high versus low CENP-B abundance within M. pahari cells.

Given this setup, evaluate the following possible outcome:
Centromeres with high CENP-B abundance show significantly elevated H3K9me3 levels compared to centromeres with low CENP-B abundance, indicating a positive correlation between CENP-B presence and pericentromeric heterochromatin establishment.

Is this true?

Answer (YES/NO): YES